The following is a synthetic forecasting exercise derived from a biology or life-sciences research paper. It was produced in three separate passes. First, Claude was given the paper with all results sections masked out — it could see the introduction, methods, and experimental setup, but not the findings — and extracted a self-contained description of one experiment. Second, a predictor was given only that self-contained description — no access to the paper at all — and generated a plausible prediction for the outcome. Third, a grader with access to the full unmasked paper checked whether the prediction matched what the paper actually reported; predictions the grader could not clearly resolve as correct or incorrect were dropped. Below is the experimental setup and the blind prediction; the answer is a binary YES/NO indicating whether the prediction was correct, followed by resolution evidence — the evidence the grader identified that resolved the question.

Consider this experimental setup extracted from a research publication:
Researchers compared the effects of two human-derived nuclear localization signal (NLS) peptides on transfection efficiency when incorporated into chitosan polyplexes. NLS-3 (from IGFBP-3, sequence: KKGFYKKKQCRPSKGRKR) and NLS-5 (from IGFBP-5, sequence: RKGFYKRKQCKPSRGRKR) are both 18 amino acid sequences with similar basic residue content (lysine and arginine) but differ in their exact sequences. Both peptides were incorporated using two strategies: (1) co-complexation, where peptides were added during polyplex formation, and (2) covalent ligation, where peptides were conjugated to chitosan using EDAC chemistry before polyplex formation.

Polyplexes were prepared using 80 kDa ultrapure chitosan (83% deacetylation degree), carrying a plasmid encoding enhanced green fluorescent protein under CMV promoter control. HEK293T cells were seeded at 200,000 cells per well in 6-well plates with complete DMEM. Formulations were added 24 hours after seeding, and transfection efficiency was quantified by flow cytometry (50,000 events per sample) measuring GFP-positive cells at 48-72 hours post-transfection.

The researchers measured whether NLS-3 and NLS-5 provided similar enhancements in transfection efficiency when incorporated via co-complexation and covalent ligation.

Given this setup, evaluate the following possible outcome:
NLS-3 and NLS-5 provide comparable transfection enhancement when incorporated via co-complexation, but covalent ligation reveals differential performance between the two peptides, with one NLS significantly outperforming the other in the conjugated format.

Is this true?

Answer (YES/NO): NO